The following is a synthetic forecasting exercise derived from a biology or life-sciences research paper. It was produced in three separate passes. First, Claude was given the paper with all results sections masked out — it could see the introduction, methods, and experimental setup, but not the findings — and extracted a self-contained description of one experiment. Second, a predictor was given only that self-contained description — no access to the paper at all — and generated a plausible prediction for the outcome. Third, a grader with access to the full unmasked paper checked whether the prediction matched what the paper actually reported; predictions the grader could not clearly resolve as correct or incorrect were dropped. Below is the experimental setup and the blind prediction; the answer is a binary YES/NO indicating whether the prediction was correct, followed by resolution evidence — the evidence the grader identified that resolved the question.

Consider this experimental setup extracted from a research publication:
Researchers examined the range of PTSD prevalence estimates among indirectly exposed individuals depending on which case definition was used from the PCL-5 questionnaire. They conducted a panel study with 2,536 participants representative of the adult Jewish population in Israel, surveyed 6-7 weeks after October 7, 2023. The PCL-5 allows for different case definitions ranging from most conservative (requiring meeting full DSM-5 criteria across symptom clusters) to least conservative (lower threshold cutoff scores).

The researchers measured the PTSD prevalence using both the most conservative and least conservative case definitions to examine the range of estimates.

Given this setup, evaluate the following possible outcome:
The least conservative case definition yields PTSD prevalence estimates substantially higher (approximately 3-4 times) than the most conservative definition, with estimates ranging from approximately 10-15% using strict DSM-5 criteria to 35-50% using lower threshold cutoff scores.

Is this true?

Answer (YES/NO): NO